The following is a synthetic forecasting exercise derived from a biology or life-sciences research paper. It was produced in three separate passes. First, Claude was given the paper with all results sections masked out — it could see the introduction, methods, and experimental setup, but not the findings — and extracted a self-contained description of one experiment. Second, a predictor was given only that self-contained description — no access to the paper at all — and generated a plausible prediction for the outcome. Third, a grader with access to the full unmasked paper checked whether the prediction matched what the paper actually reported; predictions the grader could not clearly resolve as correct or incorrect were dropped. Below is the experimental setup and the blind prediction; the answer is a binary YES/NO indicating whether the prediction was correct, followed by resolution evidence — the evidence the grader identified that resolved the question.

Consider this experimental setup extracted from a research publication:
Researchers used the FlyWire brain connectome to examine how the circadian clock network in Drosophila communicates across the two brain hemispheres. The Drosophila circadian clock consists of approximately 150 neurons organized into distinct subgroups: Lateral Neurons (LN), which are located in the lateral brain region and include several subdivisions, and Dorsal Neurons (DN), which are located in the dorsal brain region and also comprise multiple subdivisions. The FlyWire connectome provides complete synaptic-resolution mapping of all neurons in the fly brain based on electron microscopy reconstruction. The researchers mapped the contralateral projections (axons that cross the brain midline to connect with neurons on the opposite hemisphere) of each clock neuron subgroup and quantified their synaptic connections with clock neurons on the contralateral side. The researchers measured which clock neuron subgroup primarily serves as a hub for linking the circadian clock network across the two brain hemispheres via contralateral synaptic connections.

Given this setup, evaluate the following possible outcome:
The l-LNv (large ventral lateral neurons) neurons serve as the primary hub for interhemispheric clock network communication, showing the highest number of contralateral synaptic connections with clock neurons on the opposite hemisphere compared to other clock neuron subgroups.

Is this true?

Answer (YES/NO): NO